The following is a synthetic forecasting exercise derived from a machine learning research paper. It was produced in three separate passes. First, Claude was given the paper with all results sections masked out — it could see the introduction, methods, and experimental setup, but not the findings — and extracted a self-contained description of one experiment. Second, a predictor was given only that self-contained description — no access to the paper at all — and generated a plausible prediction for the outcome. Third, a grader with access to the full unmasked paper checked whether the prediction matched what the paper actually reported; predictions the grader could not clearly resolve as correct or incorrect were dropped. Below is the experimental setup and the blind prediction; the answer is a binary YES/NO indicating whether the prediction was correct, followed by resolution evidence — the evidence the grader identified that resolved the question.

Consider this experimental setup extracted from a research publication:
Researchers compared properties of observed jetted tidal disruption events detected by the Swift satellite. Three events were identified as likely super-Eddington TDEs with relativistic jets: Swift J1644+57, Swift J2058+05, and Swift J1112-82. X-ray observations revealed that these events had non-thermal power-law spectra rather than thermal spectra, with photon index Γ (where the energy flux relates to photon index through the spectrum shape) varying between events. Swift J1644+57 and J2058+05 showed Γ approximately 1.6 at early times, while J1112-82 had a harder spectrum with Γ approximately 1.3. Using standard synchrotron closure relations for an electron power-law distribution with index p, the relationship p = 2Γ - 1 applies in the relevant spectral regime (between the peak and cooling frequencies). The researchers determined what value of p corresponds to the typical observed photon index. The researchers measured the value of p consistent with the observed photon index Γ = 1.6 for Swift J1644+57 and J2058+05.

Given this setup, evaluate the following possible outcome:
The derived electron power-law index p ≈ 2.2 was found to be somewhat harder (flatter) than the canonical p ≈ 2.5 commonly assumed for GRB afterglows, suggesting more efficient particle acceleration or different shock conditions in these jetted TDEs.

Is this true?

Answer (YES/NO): NO